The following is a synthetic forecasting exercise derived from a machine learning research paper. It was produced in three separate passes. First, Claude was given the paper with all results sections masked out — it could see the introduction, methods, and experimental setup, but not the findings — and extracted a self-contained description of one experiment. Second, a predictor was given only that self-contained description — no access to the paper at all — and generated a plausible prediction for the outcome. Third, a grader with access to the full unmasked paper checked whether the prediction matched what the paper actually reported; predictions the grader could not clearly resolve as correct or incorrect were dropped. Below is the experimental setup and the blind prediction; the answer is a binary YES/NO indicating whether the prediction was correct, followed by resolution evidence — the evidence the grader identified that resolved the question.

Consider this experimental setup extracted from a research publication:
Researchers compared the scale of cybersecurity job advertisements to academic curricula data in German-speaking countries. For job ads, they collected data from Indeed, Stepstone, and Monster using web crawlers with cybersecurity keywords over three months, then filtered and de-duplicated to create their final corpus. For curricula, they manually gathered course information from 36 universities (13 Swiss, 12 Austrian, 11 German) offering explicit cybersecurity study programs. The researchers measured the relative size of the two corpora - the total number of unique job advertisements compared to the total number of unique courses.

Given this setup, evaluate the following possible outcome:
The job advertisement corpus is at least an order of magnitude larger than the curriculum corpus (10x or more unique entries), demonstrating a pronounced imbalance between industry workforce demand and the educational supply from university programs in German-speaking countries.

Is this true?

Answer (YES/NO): NO